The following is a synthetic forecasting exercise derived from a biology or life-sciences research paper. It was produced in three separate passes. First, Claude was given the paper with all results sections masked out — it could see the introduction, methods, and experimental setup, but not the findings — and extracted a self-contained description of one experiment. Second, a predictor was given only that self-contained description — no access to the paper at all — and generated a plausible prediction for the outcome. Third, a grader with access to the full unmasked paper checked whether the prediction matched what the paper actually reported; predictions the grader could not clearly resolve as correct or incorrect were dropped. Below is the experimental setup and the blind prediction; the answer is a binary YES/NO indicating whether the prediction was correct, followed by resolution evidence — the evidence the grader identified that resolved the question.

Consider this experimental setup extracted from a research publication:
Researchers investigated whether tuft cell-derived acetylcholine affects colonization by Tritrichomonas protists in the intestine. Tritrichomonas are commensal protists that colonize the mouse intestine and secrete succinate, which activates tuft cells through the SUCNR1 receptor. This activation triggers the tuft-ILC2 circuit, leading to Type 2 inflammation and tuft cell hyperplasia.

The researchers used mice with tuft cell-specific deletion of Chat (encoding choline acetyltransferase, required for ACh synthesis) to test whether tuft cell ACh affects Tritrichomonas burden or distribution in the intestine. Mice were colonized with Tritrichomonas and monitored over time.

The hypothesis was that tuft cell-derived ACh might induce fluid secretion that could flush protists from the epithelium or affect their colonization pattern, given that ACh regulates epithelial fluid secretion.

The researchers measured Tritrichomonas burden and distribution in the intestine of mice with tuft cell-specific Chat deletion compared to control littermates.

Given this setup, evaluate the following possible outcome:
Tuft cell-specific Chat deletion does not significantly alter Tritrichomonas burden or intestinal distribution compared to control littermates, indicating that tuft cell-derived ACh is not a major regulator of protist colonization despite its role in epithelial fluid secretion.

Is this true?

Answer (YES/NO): YES